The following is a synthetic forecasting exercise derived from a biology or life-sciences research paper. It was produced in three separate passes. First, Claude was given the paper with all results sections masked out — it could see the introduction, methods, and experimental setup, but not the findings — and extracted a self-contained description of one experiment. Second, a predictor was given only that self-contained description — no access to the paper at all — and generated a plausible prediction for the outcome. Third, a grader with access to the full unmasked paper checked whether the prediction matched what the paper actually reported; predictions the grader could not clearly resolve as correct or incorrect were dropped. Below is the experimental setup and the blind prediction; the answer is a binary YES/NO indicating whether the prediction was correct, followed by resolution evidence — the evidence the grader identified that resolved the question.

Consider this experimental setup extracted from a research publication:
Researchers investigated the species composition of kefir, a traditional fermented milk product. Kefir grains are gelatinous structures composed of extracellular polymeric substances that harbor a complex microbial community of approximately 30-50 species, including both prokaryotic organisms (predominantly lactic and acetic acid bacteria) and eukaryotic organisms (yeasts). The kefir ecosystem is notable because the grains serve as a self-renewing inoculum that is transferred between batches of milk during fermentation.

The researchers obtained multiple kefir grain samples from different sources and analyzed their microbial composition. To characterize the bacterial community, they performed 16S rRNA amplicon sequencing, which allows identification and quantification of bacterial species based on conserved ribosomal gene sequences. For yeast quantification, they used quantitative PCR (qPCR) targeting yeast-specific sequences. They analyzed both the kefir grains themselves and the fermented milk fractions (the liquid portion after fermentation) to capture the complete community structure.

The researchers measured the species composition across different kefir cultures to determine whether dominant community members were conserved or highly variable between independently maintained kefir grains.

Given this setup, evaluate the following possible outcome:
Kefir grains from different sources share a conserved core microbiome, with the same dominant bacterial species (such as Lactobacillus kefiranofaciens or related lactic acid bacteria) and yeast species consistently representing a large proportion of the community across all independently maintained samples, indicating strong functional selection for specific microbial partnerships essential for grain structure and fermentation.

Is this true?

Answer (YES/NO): NO